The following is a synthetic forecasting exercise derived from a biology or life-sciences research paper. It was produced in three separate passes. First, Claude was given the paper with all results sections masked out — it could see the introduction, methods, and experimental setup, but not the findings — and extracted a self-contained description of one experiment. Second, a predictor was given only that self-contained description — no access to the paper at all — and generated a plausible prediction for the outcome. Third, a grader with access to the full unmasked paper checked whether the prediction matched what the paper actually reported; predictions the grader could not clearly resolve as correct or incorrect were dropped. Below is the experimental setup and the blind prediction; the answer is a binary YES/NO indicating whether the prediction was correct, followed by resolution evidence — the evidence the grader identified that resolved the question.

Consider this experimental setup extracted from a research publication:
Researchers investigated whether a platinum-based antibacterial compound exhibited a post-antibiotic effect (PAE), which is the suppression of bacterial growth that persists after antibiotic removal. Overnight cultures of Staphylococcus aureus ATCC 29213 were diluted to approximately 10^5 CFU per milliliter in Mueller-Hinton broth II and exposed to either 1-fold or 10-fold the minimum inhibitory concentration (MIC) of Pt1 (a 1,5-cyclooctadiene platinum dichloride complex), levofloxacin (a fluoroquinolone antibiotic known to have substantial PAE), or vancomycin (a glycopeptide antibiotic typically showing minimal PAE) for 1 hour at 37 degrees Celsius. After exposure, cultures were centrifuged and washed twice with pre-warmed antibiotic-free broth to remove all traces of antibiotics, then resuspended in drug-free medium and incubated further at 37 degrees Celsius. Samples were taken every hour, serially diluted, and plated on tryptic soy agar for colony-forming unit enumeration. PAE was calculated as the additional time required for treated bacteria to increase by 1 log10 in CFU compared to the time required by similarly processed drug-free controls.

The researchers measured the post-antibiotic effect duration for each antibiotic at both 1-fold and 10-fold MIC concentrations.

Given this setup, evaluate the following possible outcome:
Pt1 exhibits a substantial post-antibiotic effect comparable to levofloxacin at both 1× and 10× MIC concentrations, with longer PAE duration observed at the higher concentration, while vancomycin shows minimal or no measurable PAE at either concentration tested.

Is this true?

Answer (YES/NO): NO